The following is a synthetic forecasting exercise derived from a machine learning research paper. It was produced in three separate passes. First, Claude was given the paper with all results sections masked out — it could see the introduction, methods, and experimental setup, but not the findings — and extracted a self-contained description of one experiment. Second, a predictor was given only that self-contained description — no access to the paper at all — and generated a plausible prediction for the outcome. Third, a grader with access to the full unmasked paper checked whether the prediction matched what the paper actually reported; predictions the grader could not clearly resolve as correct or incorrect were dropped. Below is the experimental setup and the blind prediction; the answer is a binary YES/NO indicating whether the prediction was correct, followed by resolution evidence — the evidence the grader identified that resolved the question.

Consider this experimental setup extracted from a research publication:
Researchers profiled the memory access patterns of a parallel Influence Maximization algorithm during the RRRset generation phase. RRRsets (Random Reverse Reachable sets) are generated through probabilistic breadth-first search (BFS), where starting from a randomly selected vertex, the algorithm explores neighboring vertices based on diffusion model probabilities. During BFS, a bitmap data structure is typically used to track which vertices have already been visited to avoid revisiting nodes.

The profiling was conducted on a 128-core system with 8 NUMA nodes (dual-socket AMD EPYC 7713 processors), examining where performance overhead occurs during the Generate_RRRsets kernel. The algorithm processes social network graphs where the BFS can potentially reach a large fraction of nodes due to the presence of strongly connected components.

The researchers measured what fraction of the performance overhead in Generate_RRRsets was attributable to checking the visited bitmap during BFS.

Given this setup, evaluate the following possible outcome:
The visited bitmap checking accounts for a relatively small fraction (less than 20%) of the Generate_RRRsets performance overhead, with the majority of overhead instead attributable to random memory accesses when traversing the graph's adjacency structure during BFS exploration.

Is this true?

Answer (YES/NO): NO